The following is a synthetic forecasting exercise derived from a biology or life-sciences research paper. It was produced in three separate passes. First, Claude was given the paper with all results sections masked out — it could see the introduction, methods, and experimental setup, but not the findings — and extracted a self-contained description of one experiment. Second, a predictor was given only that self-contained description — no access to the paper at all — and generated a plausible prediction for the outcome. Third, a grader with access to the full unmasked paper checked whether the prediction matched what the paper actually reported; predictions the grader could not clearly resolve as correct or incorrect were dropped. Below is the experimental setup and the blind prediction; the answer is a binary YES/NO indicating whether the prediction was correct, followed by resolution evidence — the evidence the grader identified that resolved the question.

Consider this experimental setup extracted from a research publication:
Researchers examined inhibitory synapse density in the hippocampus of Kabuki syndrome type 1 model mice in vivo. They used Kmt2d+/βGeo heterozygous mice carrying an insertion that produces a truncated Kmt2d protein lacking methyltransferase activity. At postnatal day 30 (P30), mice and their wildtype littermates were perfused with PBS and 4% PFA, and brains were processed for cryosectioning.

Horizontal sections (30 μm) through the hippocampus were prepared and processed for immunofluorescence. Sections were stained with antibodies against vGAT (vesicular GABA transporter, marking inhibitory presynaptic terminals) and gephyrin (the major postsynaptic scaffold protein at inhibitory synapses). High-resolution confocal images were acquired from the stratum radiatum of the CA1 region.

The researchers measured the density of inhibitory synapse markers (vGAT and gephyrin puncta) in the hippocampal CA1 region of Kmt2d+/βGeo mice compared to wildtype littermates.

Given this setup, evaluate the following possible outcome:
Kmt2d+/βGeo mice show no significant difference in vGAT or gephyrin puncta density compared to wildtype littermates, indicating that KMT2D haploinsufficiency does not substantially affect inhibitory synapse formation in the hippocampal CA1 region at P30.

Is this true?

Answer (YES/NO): NO